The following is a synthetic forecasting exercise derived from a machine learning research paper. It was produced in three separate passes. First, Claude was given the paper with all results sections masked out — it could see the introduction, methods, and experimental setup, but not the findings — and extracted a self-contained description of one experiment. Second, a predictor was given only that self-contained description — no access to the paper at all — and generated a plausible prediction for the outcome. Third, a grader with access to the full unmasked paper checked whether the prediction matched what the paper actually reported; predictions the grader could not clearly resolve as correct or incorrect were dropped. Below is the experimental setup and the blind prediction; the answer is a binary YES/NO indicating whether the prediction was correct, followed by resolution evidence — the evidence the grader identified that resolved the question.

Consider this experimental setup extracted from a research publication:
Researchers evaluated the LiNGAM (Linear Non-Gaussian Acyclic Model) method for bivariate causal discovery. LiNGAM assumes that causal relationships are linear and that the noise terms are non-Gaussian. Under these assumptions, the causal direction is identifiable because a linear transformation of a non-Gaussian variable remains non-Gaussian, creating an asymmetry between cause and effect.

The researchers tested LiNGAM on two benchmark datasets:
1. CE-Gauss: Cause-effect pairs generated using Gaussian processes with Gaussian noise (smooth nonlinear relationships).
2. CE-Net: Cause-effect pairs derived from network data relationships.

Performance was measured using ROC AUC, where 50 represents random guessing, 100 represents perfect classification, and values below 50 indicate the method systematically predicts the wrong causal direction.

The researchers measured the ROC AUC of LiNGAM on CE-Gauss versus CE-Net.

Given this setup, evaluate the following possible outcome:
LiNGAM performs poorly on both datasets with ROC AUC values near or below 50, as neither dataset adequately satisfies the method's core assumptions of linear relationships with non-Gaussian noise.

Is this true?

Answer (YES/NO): NO